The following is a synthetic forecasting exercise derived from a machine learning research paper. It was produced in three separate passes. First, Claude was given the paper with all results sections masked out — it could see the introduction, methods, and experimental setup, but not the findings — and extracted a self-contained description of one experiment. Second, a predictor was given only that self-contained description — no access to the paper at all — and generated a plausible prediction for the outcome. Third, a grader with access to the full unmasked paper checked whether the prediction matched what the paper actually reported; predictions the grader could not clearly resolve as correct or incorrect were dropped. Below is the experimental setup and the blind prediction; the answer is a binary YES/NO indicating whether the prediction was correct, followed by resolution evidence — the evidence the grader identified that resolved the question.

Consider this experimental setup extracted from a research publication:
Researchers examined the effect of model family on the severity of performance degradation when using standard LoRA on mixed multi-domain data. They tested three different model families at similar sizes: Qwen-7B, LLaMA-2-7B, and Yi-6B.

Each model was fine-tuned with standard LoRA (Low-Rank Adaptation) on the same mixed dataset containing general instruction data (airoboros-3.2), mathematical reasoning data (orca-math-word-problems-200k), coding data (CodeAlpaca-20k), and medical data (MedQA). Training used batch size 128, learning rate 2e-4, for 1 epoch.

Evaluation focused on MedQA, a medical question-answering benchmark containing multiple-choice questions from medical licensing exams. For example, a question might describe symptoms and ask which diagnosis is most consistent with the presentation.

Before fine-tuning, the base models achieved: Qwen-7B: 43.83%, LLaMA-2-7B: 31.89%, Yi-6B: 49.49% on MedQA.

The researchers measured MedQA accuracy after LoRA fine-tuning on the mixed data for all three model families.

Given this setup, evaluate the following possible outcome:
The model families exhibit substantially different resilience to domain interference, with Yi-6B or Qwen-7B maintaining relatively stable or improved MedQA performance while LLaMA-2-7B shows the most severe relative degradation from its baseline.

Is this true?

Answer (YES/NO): NO